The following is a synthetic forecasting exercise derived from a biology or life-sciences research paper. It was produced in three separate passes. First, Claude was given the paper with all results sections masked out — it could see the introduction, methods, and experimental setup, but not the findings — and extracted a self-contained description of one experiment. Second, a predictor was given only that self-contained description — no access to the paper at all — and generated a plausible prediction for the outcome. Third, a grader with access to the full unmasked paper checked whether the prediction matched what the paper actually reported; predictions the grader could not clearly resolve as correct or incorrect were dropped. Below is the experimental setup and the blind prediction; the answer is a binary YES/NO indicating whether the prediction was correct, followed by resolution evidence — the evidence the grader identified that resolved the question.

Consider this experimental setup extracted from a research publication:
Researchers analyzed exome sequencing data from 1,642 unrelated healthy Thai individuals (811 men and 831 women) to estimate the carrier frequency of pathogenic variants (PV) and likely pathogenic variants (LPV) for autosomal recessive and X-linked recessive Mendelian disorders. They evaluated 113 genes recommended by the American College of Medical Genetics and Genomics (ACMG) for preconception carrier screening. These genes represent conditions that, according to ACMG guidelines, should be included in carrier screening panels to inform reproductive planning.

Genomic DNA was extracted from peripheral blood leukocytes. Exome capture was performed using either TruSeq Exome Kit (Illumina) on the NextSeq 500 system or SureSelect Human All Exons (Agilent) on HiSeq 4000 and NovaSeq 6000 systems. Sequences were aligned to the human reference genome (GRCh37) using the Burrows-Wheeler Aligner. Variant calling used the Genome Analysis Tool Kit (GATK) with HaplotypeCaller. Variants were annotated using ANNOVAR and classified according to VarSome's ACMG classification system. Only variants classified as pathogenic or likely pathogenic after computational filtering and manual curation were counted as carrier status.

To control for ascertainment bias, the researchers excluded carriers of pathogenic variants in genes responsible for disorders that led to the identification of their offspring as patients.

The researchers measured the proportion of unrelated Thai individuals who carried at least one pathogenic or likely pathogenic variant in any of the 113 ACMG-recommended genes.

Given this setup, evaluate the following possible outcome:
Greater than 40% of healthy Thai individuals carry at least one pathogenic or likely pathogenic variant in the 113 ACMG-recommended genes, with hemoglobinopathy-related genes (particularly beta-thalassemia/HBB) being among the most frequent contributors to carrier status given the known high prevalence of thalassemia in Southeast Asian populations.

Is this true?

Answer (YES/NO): NO